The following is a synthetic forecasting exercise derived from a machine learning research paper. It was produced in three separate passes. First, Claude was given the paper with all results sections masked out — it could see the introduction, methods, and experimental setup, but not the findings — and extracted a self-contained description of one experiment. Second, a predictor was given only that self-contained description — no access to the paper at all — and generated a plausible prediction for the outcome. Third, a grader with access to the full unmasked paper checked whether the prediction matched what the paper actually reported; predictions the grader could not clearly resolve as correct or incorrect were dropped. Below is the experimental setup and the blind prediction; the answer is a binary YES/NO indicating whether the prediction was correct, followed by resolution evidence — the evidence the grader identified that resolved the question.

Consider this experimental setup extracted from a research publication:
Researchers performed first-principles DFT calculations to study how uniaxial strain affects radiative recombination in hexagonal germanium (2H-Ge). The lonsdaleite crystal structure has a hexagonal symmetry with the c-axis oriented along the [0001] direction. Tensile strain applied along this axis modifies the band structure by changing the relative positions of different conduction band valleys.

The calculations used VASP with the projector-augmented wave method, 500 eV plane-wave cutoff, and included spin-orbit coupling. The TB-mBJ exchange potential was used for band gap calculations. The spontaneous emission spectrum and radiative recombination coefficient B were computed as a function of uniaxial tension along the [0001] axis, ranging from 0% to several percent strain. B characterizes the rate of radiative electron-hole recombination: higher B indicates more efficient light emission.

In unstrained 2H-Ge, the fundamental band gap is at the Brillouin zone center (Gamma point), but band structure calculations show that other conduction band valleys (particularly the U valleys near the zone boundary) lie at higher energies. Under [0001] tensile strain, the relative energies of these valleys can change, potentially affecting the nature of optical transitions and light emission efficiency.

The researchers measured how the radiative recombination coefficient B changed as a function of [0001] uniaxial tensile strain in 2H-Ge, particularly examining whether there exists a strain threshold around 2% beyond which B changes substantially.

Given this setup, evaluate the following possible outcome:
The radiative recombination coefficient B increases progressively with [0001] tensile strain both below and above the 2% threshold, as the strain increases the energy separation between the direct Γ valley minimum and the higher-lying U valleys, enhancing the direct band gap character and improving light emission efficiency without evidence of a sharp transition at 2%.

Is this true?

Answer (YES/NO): NO